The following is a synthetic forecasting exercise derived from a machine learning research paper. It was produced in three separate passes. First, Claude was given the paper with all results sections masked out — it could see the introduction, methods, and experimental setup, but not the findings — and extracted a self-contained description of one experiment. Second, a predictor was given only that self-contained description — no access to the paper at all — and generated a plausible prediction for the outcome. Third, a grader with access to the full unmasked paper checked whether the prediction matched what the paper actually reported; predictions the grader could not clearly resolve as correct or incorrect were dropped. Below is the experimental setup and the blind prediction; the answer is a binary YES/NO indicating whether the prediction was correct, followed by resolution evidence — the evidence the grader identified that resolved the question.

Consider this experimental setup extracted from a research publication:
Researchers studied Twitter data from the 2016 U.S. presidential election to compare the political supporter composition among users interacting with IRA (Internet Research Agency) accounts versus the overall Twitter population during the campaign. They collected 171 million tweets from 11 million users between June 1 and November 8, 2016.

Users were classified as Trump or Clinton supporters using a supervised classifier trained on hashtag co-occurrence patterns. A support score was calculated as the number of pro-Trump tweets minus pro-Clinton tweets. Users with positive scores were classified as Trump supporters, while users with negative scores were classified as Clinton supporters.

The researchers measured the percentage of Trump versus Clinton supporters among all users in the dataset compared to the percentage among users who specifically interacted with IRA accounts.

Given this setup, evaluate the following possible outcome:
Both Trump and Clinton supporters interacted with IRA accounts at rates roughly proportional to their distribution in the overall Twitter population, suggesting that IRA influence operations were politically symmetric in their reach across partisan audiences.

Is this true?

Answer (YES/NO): NO